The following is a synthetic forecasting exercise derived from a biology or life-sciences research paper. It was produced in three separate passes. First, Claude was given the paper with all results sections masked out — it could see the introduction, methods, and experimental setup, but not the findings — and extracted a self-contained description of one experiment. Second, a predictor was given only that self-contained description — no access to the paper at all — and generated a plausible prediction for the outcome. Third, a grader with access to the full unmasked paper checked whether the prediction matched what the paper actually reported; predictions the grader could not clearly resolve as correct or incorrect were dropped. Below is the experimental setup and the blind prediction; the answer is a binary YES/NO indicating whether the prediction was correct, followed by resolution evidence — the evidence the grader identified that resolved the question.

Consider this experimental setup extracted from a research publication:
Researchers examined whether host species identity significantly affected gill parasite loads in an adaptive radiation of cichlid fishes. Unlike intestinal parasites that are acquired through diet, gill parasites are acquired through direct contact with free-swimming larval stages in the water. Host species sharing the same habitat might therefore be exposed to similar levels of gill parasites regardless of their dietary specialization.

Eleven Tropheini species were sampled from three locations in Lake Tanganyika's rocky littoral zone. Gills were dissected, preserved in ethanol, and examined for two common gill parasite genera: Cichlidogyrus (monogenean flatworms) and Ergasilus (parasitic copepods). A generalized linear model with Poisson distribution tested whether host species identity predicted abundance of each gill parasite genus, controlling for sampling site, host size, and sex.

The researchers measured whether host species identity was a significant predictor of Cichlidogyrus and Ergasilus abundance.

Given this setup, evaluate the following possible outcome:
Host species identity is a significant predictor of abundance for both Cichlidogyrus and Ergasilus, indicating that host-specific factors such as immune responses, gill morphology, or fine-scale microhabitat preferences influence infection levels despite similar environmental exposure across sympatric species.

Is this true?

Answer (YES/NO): YES